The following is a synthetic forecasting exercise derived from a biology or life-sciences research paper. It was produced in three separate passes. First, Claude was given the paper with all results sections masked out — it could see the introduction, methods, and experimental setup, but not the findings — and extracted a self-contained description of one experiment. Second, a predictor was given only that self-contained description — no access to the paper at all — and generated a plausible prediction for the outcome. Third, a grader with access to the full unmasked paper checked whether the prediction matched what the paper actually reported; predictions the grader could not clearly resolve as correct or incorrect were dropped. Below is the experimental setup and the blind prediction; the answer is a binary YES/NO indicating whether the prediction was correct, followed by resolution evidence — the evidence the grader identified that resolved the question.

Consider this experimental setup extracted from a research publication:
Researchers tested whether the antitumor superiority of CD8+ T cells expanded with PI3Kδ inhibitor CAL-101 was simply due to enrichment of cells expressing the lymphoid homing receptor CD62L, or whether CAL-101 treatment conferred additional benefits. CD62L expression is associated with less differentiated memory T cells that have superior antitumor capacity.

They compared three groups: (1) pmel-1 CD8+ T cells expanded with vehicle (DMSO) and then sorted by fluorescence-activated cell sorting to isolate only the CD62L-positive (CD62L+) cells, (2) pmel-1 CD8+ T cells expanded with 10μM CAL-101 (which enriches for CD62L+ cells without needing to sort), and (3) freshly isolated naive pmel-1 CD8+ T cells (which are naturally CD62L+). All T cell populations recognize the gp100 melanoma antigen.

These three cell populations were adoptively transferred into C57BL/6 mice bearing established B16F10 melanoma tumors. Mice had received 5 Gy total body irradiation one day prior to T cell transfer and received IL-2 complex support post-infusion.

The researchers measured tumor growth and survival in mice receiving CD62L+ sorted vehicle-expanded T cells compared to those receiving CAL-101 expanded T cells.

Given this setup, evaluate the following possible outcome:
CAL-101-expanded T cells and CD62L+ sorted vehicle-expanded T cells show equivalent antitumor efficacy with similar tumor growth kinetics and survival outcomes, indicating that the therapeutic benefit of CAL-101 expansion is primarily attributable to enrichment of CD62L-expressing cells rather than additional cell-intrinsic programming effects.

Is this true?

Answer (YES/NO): NO